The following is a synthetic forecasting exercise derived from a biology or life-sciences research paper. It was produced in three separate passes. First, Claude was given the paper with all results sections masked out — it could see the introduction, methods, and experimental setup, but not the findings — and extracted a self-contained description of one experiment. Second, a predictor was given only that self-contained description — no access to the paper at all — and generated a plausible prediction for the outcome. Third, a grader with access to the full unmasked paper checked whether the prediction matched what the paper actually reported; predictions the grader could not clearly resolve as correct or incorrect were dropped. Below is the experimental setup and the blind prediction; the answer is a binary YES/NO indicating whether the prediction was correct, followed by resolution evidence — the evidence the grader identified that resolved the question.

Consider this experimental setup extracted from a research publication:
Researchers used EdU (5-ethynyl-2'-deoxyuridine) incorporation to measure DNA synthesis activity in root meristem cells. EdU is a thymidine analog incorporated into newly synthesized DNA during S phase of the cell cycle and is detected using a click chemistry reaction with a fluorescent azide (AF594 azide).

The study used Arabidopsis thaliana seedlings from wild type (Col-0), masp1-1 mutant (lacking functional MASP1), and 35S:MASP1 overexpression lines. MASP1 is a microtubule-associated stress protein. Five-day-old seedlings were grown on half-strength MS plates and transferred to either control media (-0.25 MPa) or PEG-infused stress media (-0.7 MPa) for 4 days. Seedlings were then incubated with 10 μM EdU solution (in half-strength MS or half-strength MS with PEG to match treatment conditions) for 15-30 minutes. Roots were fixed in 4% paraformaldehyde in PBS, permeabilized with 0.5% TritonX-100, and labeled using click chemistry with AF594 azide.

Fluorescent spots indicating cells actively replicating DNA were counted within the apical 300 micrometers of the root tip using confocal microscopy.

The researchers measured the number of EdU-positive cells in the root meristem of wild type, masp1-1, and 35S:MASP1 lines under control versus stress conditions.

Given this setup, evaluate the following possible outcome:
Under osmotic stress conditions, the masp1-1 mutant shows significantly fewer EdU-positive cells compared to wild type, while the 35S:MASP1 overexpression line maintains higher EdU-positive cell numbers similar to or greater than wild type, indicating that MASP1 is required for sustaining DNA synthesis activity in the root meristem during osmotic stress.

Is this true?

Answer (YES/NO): NO